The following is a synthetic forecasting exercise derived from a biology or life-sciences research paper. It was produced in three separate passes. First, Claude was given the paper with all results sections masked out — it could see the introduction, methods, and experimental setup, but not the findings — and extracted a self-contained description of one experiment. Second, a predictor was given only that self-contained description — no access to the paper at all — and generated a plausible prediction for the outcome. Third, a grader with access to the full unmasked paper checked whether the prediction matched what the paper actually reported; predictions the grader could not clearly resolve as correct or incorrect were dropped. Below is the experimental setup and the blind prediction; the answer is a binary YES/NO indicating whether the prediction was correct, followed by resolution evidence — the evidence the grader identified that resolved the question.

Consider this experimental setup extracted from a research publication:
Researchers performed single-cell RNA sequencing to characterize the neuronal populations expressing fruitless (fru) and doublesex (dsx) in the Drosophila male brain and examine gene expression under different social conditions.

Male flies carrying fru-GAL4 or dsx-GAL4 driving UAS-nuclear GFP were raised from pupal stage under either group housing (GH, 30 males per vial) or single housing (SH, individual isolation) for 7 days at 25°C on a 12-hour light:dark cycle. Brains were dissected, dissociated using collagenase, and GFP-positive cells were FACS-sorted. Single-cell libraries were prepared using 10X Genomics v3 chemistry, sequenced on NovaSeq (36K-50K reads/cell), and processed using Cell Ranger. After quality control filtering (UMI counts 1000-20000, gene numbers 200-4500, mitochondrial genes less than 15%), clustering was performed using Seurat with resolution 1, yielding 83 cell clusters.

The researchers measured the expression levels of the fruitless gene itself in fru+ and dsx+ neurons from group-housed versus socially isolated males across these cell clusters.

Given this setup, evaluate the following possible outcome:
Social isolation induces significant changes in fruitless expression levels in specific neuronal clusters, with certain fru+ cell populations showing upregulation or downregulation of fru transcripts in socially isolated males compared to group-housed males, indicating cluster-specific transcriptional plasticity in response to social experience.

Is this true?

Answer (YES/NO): YES